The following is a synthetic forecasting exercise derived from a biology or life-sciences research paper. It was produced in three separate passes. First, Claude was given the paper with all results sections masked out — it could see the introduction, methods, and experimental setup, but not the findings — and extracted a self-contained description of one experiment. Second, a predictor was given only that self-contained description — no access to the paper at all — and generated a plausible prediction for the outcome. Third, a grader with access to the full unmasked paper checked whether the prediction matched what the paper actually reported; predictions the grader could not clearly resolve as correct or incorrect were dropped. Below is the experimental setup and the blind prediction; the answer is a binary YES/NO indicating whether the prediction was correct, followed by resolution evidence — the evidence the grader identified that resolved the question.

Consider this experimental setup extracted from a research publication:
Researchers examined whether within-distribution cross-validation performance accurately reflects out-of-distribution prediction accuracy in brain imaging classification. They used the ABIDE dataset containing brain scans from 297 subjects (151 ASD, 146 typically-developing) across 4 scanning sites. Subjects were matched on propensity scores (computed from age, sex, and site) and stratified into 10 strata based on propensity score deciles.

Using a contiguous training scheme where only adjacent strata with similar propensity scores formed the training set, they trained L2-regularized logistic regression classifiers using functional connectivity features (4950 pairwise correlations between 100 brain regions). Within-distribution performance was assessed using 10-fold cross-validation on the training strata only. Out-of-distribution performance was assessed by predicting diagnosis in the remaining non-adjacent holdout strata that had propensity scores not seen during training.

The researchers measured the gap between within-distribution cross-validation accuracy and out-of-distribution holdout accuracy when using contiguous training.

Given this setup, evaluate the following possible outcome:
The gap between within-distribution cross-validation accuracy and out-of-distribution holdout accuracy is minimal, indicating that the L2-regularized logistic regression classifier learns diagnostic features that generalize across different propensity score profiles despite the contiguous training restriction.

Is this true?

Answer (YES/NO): NO